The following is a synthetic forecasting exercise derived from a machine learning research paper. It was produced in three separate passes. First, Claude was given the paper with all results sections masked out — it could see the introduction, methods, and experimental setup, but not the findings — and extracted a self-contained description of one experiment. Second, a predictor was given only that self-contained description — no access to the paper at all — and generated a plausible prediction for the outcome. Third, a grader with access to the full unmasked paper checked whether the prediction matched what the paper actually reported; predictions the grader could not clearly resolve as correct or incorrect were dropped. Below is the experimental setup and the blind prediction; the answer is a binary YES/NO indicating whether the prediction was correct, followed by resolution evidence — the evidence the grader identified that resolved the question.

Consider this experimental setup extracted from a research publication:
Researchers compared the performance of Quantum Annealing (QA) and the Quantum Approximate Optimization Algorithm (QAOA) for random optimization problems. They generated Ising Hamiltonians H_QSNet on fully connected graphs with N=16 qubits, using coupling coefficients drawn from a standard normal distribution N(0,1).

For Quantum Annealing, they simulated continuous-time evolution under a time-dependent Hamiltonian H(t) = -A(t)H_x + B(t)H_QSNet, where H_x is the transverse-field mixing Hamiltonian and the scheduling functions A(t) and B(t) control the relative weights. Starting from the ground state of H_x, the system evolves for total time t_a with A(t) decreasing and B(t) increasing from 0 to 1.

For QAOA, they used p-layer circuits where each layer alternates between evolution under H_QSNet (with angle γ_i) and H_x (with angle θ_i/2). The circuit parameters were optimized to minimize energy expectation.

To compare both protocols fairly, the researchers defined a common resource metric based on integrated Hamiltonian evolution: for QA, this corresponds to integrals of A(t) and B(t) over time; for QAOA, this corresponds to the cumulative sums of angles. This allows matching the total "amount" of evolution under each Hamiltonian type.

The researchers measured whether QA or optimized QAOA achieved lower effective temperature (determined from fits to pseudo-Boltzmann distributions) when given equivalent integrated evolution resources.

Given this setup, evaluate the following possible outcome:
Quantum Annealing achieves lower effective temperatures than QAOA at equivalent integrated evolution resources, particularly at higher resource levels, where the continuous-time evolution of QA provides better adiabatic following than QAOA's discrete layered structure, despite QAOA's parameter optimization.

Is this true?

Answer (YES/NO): NO